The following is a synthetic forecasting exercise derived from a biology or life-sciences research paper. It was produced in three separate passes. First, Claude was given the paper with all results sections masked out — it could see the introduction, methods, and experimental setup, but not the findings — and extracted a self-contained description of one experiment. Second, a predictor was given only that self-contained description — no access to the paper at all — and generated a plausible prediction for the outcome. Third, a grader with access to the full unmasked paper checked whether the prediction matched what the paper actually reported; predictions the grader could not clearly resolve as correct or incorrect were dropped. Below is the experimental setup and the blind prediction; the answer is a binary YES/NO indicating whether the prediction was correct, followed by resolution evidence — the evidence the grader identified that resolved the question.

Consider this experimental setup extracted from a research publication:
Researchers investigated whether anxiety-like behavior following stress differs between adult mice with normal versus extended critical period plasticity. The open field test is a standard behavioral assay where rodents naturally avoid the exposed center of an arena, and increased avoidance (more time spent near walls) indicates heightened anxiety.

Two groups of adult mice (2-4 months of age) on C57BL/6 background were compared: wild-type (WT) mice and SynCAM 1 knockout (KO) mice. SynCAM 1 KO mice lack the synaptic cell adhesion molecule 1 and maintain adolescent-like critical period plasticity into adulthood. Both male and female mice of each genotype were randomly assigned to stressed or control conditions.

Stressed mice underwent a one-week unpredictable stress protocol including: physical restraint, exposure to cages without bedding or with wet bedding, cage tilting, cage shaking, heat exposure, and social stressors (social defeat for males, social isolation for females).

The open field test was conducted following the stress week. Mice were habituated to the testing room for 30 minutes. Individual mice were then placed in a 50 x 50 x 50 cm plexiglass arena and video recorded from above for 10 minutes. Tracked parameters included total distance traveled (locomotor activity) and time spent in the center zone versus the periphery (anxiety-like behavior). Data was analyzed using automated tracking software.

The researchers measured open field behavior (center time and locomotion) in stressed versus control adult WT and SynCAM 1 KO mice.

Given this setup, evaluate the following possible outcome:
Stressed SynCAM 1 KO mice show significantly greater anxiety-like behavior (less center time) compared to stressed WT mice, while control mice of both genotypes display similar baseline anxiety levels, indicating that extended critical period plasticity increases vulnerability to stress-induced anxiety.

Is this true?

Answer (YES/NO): NO